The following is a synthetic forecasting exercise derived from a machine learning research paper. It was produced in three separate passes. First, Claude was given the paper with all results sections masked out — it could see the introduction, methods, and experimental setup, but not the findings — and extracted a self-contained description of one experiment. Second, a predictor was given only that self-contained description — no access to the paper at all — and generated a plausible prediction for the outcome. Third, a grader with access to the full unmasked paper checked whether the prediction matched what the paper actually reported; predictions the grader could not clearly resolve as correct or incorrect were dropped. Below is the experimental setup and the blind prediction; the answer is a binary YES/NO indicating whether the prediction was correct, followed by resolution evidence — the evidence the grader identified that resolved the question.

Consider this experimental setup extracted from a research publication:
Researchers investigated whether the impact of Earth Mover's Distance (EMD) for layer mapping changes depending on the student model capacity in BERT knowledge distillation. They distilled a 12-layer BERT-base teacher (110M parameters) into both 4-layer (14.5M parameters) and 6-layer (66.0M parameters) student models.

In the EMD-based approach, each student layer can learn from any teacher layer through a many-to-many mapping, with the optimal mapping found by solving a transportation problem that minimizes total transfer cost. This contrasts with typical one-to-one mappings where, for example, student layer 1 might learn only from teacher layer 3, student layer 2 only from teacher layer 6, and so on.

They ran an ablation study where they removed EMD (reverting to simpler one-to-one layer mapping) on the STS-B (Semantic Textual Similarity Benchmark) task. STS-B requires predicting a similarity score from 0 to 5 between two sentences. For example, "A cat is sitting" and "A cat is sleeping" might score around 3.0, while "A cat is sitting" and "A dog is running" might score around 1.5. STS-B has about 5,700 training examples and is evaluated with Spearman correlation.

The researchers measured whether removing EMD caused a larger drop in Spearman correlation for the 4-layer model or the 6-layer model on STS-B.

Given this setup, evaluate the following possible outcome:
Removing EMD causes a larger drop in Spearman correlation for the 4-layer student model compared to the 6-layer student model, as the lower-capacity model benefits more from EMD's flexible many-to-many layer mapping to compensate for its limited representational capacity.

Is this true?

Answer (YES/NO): NO